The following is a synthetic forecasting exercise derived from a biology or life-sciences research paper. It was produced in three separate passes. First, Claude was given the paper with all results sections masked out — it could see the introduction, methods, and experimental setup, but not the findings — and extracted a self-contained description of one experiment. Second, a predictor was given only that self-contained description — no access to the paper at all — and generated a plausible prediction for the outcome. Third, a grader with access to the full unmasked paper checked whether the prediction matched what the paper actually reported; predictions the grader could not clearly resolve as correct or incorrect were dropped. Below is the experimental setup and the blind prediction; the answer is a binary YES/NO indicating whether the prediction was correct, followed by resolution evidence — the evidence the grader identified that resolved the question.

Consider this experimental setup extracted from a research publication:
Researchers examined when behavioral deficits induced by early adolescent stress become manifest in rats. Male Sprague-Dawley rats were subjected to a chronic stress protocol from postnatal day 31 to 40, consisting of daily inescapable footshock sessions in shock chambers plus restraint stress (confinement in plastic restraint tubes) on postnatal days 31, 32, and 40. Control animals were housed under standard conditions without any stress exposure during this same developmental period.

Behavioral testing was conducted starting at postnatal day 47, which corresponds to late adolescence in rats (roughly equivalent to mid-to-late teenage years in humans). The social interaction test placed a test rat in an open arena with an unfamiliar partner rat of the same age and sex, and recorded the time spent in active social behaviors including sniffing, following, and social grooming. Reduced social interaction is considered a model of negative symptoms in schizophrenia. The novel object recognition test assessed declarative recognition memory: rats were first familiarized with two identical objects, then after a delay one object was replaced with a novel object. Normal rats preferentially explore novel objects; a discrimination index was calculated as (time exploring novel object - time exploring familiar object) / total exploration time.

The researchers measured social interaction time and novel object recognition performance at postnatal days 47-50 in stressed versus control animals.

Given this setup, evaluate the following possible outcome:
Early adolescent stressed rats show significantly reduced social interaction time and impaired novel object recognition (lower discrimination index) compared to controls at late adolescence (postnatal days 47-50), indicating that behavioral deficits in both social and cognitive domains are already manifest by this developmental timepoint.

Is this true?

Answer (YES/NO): YES